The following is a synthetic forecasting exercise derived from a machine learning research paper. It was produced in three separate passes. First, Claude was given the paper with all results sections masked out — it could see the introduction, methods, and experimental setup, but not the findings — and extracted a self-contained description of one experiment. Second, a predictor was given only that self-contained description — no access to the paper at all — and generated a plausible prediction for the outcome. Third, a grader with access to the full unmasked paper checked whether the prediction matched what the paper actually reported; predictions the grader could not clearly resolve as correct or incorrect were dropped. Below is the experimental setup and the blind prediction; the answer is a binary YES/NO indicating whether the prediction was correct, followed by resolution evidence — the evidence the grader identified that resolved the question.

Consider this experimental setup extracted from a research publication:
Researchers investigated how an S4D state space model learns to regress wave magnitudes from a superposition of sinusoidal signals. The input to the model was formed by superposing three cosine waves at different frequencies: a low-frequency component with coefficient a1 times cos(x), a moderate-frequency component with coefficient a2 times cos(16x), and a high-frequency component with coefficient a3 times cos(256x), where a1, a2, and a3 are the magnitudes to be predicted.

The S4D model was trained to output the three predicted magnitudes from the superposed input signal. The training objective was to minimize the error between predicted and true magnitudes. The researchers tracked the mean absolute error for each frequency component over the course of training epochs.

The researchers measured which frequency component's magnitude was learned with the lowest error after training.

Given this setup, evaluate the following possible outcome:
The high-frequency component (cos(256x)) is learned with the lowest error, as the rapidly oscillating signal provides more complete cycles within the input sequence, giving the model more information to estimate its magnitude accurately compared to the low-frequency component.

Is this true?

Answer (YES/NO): NO